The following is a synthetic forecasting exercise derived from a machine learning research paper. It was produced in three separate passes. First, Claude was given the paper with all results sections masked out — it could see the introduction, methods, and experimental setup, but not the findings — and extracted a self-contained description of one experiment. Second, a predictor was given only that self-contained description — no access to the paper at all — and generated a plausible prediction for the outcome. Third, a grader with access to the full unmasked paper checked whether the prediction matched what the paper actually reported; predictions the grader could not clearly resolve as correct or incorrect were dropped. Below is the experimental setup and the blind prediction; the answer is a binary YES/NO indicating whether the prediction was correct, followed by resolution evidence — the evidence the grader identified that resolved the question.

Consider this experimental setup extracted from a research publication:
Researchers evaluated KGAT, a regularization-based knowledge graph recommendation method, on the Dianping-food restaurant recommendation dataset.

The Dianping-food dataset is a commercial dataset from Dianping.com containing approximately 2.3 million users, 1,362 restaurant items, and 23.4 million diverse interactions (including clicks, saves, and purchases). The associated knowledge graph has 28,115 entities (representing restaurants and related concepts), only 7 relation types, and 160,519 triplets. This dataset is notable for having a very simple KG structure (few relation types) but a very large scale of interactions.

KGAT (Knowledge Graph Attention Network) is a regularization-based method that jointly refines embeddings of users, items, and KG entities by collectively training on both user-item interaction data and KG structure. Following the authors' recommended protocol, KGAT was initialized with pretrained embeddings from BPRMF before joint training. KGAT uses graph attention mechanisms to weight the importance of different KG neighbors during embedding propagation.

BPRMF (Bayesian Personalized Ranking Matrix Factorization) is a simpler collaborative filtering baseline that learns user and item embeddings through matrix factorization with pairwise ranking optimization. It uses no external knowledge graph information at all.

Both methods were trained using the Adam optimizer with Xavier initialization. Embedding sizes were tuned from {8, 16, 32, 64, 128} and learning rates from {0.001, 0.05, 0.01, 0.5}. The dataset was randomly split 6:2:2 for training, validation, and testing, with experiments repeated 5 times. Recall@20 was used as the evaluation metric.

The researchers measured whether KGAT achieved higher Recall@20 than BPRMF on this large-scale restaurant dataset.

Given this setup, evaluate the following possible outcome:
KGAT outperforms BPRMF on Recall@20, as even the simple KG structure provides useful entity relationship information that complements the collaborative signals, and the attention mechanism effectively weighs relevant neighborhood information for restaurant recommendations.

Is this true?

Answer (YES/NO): NO